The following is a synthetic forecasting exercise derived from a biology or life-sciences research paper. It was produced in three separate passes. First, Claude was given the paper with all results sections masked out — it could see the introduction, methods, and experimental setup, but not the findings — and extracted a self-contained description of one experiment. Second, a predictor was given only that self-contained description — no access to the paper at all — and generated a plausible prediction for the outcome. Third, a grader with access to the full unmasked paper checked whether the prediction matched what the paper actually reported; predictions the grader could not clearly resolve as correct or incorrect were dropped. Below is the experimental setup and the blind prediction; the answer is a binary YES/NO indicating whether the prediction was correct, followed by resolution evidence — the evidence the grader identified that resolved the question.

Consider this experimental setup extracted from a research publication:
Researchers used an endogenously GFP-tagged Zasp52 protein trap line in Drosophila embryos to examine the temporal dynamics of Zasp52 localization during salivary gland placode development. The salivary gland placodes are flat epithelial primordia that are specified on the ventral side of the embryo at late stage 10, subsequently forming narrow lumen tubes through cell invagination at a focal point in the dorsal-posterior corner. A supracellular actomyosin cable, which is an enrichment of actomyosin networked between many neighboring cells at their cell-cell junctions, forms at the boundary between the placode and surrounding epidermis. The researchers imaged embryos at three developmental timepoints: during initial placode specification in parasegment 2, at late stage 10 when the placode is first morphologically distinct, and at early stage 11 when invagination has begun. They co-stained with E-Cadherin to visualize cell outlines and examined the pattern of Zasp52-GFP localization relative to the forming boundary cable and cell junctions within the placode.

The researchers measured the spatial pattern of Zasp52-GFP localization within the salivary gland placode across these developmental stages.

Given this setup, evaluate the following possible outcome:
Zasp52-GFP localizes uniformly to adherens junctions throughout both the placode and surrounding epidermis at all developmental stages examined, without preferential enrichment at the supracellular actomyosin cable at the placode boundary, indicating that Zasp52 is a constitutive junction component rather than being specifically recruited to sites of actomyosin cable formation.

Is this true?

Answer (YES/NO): NO